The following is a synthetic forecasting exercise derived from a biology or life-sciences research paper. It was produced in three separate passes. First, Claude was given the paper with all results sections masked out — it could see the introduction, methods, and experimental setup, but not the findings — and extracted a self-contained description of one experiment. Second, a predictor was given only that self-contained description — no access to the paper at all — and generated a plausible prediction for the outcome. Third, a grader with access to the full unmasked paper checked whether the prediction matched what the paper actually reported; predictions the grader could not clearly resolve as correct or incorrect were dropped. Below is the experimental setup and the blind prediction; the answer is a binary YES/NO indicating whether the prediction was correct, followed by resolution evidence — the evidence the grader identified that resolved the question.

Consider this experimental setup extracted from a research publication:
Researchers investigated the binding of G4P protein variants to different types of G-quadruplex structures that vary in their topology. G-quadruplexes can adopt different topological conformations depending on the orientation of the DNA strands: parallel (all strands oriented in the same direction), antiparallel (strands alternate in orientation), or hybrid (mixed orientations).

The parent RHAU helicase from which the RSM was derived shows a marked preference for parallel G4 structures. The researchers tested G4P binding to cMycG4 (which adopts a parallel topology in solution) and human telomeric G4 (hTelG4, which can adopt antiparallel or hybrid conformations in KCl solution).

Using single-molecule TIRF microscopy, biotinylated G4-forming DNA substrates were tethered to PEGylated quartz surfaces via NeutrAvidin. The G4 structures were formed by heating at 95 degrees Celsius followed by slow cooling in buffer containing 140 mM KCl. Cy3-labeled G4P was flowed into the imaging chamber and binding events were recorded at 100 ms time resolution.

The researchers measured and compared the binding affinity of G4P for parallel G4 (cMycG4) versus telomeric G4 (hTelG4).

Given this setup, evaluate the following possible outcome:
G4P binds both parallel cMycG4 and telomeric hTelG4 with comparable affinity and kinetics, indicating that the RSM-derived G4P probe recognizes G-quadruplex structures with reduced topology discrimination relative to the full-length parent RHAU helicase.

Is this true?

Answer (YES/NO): NO